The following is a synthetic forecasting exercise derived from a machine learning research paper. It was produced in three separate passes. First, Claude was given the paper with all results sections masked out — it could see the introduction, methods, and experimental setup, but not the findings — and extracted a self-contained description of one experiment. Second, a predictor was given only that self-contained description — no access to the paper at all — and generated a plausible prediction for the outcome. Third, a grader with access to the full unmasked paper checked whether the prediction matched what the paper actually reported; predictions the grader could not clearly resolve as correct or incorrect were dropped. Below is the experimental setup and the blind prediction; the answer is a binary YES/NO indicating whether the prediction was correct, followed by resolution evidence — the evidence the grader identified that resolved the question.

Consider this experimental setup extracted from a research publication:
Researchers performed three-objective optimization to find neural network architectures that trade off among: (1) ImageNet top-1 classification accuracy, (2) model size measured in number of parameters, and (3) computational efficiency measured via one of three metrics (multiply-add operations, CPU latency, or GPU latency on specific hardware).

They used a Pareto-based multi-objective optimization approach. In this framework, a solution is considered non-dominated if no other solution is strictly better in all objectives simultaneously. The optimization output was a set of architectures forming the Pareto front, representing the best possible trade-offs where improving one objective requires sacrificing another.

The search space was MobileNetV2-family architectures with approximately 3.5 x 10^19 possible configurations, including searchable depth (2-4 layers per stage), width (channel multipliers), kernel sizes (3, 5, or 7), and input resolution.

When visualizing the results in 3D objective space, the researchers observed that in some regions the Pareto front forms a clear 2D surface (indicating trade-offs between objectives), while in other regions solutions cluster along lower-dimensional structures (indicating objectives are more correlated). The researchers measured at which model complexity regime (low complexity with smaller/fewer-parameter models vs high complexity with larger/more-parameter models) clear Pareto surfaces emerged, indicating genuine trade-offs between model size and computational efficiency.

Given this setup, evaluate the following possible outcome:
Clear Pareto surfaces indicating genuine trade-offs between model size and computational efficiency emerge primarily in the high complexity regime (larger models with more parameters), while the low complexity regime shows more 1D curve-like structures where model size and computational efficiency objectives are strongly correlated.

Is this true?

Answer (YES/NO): YES